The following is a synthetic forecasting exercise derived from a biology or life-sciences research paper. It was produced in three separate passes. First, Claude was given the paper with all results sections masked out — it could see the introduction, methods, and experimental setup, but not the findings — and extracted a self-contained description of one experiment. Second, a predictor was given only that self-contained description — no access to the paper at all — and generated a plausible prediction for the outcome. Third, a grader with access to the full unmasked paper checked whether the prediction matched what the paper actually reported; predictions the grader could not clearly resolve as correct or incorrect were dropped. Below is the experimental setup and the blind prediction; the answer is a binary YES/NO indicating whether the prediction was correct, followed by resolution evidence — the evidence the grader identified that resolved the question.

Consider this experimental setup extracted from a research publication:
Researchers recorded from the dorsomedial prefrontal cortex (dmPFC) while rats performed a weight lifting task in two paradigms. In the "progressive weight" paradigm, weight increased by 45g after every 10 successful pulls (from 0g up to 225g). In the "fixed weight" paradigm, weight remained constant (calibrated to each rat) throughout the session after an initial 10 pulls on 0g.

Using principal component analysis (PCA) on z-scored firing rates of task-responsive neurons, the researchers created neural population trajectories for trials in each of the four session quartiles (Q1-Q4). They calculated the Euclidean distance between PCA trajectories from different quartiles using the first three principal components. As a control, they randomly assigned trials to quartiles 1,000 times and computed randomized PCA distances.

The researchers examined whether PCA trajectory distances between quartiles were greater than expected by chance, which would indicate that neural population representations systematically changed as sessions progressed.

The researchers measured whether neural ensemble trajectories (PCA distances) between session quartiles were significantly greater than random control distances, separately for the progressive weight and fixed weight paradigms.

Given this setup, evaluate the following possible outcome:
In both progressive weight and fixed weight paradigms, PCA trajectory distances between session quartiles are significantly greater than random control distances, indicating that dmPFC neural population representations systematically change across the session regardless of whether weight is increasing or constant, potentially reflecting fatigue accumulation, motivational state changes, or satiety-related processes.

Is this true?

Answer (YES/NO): YES